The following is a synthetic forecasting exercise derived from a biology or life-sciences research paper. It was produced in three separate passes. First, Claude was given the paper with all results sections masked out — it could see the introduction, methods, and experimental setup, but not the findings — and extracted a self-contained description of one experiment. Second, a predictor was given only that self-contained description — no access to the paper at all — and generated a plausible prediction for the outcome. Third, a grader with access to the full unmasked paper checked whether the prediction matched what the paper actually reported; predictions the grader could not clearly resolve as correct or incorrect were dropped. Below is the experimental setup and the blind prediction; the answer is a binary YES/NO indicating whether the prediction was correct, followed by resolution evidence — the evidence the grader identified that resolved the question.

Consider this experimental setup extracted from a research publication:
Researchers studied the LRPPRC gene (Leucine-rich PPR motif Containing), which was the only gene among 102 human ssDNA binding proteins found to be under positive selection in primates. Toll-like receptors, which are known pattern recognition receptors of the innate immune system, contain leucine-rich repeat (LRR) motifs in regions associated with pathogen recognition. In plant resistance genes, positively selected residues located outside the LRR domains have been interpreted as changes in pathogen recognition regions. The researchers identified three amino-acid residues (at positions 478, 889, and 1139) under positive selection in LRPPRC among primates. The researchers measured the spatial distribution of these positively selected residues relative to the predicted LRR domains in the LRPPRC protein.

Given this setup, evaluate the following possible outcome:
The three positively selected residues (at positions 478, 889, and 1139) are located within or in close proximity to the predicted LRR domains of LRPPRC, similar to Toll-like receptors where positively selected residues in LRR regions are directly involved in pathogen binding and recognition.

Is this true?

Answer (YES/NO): NO